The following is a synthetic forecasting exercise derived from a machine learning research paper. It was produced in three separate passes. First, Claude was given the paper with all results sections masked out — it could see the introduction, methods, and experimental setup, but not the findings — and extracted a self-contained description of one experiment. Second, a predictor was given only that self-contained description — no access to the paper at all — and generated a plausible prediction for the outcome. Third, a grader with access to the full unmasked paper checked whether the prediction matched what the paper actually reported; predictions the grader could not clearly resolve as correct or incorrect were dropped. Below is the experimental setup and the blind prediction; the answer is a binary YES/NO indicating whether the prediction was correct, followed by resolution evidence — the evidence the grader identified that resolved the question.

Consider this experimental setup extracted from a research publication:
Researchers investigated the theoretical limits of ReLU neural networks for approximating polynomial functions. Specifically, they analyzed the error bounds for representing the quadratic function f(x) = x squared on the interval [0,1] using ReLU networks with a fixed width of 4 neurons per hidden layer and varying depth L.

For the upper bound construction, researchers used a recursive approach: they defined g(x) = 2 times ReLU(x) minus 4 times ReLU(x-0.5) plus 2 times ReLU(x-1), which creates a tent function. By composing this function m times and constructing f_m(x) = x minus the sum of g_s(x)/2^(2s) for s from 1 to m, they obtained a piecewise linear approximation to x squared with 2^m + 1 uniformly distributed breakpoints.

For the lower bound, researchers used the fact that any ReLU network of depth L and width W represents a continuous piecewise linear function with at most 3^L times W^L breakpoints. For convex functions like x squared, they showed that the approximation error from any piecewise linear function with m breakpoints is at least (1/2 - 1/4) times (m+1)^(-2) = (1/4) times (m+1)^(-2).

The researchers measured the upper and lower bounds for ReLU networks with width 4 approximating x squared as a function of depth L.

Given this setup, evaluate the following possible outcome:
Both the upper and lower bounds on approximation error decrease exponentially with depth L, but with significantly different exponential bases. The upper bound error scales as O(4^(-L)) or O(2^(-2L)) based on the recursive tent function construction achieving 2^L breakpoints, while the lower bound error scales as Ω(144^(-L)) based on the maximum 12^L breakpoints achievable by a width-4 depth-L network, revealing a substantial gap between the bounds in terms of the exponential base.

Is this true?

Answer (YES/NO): YES